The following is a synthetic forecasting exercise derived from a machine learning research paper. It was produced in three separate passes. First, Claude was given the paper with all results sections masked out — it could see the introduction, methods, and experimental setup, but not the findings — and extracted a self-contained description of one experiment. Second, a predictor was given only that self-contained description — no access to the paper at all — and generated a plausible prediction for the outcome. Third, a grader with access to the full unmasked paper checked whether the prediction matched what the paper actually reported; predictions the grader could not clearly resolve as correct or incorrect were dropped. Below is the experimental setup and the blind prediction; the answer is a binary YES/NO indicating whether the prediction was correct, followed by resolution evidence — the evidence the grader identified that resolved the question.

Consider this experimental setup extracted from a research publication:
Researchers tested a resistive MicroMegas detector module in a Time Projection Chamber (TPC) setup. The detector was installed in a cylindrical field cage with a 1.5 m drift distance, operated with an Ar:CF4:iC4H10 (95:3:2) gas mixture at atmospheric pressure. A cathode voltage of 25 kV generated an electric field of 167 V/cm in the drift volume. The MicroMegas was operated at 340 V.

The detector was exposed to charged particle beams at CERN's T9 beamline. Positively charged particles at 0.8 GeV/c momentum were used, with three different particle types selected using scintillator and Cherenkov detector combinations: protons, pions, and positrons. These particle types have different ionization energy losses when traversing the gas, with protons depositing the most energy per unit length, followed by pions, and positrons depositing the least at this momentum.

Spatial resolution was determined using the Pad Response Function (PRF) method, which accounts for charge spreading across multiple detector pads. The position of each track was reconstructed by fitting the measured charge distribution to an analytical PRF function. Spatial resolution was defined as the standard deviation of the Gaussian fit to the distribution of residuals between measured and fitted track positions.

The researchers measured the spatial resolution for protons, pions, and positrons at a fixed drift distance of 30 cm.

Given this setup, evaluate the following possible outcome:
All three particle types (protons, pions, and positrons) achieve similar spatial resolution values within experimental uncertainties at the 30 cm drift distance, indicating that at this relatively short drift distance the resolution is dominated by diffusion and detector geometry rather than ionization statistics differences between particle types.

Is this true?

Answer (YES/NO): NO